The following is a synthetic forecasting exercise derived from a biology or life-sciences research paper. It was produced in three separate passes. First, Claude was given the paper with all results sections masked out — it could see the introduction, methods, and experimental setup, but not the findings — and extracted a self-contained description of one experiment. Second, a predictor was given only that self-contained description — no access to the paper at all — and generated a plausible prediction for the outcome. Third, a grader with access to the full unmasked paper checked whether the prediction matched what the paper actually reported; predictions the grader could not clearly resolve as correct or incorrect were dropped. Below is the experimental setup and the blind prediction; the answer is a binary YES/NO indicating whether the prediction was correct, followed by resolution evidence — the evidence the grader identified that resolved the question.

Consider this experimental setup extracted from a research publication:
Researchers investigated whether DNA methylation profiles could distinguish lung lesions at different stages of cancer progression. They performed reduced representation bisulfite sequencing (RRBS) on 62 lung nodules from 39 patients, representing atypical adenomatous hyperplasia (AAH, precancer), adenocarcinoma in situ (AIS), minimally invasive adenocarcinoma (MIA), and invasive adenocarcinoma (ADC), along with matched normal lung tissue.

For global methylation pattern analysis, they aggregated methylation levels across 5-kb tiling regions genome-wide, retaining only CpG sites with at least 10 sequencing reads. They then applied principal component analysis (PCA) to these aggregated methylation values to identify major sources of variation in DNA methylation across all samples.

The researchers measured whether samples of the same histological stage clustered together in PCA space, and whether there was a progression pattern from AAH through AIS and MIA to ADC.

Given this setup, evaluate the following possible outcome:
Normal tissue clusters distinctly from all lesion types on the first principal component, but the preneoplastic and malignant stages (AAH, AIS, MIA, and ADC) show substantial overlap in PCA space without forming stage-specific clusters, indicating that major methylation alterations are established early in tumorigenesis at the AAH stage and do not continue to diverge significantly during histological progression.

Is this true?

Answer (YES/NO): NO